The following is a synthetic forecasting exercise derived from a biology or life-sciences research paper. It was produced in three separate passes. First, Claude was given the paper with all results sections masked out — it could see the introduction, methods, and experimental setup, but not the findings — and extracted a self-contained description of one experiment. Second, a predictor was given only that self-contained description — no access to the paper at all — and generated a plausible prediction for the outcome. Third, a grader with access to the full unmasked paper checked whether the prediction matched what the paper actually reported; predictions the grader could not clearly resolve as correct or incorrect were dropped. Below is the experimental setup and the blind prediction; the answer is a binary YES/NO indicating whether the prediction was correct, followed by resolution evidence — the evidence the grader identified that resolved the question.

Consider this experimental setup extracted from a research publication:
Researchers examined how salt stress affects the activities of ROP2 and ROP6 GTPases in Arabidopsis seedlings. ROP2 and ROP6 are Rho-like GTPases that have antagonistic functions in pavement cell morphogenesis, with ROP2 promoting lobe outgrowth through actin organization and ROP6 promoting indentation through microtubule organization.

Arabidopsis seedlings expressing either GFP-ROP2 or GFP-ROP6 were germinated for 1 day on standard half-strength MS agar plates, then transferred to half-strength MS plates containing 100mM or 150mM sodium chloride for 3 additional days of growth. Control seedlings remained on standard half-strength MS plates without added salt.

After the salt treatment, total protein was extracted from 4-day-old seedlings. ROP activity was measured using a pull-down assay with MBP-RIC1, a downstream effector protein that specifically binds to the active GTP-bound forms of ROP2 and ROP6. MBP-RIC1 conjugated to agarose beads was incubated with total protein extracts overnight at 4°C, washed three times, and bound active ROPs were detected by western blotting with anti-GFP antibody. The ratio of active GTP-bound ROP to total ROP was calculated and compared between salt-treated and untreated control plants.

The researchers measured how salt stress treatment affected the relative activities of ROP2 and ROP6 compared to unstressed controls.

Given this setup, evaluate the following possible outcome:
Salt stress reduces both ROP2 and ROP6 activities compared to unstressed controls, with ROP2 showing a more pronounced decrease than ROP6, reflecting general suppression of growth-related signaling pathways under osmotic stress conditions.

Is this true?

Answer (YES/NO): NO